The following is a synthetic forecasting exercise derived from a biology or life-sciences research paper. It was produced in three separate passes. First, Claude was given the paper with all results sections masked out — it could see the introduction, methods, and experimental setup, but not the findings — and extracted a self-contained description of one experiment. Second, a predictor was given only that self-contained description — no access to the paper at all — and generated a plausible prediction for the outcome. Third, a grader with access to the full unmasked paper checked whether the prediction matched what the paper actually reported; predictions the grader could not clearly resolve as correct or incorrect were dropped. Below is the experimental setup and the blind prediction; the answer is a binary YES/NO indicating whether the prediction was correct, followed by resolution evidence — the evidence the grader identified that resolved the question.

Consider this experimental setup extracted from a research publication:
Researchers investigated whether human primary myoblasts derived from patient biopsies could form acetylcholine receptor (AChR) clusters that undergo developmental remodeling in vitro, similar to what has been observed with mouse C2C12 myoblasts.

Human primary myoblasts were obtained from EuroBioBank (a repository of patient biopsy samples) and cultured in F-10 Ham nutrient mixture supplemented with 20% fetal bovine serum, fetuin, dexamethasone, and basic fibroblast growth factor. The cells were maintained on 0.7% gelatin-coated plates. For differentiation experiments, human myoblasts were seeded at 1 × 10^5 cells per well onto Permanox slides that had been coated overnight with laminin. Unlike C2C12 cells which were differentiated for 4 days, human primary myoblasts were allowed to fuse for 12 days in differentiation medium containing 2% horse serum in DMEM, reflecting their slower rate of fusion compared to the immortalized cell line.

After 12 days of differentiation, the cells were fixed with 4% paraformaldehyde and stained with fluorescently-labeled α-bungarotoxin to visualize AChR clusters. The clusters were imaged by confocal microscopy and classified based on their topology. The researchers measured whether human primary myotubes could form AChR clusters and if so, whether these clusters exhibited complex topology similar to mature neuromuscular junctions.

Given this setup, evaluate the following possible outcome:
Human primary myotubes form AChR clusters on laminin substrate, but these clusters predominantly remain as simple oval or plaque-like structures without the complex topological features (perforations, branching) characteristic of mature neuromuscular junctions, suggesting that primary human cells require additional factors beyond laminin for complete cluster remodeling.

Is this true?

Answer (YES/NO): NO